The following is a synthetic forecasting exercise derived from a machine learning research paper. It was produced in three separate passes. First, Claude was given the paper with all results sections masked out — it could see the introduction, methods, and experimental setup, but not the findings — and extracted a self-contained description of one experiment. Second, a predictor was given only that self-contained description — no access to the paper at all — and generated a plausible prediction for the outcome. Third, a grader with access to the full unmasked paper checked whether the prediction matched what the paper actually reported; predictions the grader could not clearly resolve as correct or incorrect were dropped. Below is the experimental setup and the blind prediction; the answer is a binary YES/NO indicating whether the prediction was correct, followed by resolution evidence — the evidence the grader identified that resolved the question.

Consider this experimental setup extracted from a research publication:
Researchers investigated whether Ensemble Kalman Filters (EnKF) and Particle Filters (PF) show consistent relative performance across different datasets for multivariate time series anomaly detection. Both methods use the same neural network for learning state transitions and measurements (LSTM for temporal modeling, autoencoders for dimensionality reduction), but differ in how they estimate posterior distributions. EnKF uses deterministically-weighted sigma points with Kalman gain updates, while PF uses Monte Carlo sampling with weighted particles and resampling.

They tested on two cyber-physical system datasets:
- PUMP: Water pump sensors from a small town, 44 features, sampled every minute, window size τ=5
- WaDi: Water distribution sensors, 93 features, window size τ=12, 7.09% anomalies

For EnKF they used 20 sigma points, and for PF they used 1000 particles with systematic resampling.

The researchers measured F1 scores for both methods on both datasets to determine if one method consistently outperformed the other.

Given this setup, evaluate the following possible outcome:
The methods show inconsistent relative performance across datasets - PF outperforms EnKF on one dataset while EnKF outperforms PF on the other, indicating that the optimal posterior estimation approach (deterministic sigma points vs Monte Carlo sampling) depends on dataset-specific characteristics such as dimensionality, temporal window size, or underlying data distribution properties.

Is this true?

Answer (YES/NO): YES